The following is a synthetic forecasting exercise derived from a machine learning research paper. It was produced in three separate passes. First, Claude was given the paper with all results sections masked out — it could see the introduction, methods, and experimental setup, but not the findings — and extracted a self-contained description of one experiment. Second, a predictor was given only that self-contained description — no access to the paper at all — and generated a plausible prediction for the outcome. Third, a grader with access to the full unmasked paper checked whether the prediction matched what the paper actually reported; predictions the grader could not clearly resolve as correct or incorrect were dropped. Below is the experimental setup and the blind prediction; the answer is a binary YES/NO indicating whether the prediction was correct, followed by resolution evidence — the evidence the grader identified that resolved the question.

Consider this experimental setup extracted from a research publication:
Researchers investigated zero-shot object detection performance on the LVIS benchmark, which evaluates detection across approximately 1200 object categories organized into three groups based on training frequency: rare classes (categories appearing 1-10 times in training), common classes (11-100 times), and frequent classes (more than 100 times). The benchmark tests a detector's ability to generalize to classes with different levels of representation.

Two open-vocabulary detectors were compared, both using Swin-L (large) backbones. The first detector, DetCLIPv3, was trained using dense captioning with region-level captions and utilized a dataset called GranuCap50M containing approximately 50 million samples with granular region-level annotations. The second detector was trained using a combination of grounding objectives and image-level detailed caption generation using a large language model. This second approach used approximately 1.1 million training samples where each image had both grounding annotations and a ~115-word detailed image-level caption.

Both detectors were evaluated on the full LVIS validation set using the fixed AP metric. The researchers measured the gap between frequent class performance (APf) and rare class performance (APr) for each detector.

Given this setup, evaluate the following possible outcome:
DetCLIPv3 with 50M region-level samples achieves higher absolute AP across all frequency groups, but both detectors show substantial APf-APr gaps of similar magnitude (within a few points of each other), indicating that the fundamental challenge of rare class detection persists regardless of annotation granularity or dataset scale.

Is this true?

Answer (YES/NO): NO